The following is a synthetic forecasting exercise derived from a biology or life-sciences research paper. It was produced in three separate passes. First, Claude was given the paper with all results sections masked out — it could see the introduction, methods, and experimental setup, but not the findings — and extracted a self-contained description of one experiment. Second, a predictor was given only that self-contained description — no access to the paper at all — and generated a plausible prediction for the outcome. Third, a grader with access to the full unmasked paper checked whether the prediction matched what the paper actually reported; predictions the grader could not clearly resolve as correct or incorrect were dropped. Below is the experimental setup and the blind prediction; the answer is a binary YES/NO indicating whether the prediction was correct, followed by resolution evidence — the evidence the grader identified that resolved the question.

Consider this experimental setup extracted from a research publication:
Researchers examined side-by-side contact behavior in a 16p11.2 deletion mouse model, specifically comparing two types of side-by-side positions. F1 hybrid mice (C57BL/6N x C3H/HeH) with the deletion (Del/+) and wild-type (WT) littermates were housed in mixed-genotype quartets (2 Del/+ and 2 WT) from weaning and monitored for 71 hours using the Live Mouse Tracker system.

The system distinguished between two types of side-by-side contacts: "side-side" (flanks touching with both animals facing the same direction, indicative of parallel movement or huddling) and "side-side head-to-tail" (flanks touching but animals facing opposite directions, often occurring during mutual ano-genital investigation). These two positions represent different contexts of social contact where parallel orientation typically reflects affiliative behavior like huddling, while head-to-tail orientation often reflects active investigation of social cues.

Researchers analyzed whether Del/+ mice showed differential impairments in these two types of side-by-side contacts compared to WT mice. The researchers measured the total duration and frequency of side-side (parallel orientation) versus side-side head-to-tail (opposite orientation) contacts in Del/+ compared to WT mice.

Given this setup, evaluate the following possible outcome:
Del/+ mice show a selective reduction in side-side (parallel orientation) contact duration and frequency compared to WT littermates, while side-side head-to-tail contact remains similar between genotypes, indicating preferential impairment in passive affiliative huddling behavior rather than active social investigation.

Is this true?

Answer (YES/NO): NO